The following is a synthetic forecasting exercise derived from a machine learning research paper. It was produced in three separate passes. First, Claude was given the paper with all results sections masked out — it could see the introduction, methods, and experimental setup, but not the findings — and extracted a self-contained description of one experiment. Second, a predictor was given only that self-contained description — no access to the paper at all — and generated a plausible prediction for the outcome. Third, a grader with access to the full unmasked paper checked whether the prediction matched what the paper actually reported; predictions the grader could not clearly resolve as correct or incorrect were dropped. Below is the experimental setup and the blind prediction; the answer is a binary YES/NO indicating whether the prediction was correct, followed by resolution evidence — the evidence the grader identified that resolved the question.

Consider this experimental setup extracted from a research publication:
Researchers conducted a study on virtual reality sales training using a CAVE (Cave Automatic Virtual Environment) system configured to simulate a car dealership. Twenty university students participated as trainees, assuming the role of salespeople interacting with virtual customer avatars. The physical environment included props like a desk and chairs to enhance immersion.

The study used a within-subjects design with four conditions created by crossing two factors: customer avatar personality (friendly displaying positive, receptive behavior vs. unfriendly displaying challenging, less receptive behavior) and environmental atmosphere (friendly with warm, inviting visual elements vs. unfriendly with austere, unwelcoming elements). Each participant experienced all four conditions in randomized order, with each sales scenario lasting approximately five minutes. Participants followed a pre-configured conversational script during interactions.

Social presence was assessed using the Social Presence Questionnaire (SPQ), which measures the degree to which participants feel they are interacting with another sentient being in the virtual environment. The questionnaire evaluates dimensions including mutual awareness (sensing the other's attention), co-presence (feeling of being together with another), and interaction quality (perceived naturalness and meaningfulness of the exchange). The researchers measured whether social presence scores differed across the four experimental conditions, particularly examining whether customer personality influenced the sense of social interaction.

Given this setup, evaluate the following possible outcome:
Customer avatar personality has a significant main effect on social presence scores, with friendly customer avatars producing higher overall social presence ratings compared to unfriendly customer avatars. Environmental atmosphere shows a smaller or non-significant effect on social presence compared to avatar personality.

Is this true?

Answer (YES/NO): NO